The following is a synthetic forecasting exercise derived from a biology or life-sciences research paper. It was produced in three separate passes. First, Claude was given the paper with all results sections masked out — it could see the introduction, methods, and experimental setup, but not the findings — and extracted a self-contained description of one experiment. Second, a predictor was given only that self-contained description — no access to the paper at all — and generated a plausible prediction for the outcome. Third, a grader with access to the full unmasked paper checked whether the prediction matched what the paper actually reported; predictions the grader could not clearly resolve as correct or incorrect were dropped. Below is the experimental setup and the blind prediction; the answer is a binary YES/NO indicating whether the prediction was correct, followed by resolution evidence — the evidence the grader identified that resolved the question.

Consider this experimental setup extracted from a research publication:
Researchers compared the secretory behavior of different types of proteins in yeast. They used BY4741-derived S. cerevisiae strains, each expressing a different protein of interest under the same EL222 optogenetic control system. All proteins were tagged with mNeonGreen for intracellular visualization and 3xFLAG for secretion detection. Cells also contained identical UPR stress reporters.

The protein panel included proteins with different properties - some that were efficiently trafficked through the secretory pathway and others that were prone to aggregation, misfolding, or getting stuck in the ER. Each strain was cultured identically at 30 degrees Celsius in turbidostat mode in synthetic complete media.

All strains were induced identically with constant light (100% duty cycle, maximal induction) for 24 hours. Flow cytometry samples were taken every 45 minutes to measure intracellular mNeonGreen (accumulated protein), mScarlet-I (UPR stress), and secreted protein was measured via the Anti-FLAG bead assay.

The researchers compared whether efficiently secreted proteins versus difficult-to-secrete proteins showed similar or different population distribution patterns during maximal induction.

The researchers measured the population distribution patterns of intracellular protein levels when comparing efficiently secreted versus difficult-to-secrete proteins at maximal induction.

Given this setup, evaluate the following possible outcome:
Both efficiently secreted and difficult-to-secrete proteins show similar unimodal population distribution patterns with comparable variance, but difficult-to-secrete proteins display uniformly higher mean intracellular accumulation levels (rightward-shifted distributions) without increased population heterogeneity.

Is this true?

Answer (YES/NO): NO